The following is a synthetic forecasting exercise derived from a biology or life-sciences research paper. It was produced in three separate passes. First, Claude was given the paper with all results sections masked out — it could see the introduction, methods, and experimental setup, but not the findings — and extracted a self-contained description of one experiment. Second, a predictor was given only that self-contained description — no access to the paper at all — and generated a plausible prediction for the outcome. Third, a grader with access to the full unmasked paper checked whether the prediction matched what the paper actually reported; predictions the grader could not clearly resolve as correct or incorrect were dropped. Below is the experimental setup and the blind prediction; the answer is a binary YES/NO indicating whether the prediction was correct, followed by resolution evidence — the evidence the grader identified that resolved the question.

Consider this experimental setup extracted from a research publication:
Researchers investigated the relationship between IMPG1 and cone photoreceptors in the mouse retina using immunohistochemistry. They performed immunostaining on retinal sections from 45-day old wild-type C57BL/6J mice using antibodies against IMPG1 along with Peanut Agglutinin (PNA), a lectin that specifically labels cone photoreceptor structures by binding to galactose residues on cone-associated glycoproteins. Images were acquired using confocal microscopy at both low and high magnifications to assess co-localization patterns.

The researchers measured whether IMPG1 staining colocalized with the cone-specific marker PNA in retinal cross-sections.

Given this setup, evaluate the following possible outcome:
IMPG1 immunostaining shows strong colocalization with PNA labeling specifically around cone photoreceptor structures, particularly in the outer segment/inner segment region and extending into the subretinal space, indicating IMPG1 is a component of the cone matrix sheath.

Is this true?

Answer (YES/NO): NO